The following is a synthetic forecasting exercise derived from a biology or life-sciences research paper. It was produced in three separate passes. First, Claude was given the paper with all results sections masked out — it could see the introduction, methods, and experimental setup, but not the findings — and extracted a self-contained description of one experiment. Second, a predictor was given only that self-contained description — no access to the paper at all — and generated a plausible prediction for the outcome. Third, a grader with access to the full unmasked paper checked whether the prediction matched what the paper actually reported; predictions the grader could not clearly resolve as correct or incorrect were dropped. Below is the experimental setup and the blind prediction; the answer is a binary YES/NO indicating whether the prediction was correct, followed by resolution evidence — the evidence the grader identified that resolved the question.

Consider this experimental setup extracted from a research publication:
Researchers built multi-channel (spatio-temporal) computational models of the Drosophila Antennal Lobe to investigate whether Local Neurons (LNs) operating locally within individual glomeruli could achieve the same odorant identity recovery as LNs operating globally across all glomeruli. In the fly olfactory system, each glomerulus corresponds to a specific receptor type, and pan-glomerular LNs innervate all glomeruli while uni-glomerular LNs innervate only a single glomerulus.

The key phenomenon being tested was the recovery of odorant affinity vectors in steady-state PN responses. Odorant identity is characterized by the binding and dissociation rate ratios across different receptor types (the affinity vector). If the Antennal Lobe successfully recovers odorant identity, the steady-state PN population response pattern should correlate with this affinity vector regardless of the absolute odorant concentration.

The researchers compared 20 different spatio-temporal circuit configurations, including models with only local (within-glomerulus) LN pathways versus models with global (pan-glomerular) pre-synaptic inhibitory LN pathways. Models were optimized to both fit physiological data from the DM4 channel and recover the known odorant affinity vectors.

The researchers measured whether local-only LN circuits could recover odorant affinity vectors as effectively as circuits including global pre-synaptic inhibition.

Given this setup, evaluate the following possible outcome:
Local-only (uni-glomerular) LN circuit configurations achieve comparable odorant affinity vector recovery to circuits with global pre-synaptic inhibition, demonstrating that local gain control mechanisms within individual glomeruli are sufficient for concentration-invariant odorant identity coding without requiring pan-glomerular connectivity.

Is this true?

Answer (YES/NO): NO